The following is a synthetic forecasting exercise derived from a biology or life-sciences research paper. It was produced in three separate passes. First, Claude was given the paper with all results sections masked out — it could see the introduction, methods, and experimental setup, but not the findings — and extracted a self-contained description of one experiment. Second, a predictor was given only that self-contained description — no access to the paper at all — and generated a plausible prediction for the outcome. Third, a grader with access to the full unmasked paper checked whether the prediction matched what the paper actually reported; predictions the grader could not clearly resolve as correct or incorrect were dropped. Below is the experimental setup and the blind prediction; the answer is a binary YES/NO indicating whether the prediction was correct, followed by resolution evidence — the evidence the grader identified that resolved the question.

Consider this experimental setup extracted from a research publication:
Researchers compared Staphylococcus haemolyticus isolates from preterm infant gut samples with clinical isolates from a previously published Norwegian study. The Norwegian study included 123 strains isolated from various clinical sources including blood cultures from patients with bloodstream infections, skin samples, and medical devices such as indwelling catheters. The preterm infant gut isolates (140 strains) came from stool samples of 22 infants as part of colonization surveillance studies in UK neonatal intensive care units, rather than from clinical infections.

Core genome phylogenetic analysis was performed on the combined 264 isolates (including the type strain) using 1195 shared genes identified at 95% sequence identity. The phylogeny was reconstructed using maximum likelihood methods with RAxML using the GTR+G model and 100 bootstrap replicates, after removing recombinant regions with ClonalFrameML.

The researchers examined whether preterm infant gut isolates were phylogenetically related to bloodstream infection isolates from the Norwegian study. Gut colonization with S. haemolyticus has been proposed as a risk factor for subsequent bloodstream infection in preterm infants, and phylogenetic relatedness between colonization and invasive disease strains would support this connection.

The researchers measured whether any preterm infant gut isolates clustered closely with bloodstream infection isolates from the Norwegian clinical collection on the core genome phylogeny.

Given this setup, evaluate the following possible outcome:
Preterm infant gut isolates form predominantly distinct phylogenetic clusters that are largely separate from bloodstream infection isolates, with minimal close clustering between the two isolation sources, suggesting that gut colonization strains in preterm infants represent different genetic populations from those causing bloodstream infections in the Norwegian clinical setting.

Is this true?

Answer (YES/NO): YES